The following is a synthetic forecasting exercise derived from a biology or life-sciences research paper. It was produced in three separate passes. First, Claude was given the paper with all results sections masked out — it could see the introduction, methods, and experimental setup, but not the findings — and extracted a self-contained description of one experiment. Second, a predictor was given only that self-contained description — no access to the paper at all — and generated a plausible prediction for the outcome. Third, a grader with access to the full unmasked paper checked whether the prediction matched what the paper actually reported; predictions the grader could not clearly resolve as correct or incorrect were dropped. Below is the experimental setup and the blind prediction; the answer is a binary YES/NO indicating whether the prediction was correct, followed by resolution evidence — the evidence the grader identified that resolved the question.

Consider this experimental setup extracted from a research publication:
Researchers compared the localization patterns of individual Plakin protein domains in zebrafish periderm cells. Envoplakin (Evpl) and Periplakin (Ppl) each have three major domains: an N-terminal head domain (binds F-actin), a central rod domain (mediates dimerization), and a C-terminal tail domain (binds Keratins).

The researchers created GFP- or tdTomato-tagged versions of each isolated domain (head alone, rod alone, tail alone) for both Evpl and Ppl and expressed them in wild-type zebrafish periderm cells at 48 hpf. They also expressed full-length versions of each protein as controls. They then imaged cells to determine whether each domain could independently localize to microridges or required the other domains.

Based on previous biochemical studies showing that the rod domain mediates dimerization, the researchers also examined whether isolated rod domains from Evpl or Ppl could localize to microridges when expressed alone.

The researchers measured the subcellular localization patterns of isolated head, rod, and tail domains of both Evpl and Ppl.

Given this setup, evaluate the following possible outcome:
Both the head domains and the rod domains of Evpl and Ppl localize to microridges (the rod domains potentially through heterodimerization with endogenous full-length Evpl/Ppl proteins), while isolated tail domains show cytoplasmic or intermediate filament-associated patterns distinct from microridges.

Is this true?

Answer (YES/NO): NO